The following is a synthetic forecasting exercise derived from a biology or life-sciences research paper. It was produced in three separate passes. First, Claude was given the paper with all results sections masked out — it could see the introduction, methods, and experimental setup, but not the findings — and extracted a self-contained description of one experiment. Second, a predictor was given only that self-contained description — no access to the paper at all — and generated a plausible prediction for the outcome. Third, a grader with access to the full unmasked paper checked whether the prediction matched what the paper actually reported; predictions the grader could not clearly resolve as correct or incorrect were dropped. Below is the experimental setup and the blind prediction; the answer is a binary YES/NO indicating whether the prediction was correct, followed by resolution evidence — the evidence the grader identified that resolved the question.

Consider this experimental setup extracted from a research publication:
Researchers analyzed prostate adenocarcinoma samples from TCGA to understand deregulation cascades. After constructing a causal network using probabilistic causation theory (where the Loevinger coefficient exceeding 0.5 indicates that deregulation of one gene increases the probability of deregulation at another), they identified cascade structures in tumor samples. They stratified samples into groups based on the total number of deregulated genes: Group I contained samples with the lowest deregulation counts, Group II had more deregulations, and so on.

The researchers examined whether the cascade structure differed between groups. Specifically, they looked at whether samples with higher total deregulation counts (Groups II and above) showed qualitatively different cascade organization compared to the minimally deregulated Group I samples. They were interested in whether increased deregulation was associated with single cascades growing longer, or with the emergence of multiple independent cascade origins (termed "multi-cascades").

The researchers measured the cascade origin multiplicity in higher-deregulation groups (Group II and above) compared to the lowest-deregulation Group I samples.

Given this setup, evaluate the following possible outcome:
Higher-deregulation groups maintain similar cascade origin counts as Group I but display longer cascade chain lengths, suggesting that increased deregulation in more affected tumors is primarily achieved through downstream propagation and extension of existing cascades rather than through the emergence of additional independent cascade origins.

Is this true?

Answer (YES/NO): NO